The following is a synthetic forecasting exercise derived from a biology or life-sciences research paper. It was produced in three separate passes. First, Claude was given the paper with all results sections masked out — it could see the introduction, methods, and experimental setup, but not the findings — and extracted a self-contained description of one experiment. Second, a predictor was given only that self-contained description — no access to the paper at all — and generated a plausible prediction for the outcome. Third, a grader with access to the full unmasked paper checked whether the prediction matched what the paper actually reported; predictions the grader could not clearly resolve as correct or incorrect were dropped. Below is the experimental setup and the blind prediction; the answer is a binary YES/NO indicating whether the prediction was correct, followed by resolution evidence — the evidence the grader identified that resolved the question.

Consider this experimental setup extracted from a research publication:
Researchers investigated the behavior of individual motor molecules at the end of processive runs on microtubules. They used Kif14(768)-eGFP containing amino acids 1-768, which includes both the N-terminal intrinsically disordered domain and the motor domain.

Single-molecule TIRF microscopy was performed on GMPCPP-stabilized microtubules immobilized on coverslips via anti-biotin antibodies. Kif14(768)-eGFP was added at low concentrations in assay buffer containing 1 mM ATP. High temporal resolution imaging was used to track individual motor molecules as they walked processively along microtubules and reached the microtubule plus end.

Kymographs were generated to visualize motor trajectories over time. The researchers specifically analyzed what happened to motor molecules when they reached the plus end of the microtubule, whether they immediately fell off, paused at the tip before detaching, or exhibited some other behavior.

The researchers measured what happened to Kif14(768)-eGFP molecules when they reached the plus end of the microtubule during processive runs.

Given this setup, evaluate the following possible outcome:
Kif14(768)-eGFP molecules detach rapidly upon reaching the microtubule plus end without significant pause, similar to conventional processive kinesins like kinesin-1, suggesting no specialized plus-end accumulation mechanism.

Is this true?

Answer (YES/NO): NO